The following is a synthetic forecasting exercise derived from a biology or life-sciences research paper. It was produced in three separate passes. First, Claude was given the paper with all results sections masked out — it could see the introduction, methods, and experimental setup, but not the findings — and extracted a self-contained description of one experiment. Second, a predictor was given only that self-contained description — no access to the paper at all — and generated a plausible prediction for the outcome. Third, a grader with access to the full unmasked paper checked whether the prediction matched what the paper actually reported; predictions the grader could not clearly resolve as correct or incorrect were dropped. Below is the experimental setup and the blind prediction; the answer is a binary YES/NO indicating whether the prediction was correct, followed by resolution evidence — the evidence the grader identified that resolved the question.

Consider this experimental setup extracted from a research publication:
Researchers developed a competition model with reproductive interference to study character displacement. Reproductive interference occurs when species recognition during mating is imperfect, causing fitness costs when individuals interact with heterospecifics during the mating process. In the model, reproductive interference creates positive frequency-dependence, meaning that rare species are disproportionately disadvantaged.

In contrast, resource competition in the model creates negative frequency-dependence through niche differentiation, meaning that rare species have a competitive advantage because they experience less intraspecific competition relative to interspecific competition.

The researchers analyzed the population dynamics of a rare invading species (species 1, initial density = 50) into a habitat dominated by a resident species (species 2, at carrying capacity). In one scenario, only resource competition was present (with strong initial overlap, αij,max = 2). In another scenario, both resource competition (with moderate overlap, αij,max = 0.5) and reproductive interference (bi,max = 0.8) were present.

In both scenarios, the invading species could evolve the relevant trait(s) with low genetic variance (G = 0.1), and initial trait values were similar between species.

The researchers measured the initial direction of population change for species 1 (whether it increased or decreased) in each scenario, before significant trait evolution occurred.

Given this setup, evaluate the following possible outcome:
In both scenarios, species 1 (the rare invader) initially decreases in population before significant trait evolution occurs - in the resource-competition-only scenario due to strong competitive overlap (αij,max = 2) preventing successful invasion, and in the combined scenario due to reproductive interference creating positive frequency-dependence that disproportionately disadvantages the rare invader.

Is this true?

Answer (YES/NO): YES